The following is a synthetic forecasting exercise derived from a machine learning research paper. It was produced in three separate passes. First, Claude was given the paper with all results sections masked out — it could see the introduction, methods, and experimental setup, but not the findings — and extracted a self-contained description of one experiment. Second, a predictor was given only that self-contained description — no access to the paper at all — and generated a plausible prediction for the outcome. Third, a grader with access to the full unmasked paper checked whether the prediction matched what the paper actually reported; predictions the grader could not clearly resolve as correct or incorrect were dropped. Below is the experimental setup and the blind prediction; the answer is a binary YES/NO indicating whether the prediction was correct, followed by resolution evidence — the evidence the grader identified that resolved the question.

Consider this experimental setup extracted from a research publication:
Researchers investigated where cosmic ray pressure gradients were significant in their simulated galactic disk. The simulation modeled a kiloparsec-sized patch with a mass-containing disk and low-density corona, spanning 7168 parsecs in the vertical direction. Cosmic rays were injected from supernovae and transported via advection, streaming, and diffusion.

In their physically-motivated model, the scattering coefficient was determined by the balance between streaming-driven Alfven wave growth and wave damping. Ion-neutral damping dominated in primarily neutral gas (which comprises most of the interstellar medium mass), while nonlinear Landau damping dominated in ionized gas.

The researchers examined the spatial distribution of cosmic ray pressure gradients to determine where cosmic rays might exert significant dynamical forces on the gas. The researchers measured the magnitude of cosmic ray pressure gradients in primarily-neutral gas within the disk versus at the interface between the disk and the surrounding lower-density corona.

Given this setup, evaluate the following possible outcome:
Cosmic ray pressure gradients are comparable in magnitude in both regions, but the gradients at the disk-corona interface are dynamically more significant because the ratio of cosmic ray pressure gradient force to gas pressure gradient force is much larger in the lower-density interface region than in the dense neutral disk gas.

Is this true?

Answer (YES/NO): NO